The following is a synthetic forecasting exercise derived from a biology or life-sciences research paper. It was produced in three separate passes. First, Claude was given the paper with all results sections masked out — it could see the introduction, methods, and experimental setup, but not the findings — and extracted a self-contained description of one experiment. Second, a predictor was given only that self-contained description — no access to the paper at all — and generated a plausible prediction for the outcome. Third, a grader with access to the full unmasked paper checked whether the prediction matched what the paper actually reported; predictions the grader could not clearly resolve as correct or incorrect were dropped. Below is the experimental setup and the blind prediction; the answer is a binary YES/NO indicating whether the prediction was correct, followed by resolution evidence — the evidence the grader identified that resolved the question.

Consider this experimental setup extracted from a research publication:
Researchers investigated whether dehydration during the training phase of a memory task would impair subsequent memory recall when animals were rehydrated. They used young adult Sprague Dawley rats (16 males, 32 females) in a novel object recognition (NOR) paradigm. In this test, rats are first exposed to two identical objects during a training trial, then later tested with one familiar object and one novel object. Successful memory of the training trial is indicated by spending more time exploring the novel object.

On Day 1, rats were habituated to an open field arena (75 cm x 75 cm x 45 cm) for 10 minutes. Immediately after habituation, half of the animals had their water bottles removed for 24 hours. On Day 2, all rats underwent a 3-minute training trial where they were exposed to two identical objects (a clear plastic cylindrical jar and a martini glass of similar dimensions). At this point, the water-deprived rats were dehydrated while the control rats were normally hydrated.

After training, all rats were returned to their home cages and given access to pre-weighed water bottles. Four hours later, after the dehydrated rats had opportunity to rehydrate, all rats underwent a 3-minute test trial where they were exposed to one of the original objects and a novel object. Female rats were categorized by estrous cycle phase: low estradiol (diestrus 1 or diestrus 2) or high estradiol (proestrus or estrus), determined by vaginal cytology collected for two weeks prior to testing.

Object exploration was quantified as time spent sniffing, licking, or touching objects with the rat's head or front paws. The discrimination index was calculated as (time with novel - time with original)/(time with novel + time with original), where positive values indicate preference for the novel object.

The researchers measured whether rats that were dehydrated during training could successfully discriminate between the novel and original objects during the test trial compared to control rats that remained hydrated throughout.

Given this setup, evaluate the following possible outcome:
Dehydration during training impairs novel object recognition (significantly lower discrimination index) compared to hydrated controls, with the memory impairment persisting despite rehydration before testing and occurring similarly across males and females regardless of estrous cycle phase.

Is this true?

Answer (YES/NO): NO